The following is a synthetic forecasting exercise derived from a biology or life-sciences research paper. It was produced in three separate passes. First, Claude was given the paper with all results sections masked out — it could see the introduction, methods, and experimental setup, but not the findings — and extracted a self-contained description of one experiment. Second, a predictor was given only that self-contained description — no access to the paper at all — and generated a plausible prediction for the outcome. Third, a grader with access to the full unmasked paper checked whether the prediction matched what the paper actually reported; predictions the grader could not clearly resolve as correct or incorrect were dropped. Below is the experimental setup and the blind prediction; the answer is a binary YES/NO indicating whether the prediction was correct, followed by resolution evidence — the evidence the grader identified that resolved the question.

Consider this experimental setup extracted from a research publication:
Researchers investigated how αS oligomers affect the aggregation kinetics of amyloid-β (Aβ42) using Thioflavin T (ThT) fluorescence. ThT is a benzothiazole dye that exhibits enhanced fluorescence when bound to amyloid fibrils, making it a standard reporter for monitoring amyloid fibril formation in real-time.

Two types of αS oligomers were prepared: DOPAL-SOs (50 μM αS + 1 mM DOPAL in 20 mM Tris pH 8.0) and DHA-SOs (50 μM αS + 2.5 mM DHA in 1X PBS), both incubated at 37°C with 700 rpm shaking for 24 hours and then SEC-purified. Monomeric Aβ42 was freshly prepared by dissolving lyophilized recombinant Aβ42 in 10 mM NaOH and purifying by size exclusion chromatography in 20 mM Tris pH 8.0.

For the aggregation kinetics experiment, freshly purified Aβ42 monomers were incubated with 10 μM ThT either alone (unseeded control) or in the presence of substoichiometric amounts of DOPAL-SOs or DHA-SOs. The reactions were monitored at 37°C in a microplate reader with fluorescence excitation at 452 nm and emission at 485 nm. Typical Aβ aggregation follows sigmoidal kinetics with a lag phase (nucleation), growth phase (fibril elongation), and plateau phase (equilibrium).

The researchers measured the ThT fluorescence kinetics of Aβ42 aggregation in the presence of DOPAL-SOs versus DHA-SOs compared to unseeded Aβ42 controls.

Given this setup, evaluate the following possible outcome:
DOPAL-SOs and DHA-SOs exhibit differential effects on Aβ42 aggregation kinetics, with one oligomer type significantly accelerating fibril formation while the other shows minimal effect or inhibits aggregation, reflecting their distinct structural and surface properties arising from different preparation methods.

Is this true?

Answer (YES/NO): NO